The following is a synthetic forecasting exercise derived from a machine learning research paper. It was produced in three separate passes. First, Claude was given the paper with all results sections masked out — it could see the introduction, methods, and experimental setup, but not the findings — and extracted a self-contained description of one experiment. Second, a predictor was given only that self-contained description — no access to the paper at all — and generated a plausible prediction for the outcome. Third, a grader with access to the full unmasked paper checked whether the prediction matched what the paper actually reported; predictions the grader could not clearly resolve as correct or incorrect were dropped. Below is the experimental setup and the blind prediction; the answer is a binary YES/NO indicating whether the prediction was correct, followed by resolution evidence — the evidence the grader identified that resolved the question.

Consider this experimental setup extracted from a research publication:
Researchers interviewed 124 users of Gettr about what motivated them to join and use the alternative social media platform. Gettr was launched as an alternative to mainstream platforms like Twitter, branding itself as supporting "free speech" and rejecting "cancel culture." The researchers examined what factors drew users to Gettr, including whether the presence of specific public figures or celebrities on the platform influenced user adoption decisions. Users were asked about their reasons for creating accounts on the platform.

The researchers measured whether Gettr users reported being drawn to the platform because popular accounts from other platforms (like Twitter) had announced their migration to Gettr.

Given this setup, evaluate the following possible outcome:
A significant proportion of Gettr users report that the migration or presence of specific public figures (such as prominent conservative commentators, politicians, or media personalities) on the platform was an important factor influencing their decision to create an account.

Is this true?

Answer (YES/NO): NO